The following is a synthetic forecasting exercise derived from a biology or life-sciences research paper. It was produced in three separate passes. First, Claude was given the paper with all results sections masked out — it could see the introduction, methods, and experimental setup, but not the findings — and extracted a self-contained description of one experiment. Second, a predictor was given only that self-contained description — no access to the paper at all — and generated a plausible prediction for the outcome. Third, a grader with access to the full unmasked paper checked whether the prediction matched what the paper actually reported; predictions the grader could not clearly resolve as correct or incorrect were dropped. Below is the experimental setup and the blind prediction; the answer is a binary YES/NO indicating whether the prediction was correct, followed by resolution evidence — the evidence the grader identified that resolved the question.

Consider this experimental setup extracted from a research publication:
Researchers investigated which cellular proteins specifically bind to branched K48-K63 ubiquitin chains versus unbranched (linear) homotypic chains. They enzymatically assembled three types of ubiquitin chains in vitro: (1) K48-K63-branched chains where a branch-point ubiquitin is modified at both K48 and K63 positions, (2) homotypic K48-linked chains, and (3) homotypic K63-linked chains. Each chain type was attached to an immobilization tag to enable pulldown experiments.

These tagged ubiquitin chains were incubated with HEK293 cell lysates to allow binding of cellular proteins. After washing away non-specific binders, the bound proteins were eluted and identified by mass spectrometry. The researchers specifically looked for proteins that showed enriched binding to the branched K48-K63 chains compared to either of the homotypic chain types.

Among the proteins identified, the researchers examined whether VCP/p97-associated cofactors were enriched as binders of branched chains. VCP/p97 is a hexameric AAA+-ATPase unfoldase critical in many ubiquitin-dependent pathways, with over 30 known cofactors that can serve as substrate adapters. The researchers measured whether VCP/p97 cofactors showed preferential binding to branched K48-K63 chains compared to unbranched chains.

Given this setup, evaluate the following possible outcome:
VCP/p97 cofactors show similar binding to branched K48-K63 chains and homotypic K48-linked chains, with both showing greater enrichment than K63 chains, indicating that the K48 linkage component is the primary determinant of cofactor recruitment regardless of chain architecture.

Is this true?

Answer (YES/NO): NO